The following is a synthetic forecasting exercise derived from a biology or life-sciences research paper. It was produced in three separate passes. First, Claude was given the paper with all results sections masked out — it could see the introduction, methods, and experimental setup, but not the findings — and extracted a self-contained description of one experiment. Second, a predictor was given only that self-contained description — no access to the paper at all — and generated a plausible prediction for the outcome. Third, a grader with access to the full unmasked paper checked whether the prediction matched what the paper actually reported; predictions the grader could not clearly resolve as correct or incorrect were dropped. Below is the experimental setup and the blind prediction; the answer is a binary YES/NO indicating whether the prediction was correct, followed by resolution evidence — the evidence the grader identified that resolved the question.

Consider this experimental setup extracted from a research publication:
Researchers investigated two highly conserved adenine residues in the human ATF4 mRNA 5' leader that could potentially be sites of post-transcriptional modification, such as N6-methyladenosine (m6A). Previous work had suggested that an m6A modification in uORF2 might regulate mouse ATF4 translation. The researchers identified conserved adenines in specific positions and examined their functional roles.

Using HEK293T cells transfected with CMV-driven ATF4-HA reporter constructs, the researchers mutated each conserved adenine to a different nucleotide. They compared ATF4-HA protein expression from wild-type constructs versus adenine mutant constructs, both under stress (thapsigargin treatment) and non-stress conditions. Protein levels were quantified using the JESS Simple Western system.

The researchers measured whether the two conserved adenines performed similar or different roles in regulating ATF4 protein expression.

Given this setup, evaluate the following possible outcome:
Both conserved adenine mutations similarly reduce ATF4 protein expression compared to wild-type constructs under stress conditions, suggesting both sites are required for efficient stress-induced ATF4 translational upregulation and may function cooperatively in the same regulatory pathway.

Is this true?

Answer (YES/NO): NO